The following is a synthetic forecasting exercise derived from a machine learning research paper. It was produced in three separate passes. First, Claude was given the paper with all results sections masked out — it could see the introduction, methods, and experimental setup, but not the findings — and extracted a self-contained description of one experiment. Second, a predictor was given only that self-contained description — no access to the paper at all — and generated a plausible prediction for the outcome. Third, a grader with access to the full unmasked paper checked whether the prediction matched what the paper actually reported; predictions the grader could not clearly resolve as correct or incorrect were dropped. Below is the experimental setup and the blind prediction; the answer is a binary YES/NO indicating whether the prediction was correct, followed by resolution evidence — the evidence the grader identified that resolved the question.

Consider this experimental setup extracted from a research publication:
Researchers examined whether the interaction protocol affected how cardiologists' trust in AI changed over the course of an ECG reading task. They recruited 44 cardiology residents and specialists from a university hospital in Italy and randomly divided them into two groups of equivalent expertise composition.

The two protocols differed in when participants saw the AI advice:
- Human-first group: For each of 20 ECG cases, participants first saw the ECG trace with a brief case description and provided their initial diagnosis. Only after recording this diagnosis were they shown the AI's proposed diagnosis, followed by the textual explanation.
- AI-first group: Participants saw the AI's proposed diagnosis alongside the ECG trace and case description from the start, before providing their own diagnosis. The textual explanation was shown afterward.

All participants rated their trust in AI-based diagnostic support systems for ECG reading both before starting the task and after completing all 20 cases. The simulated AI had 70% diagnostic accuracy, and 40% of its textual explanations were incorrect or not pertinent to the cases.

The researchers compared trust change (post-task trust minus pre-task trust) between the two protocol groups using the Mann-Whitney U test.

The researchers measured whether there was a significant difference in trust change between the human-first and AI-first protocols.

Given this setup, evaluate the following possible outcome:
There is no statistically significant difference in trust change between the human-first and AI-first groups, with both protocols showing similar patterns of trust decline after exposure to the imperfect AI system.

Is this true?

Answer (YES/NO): NO